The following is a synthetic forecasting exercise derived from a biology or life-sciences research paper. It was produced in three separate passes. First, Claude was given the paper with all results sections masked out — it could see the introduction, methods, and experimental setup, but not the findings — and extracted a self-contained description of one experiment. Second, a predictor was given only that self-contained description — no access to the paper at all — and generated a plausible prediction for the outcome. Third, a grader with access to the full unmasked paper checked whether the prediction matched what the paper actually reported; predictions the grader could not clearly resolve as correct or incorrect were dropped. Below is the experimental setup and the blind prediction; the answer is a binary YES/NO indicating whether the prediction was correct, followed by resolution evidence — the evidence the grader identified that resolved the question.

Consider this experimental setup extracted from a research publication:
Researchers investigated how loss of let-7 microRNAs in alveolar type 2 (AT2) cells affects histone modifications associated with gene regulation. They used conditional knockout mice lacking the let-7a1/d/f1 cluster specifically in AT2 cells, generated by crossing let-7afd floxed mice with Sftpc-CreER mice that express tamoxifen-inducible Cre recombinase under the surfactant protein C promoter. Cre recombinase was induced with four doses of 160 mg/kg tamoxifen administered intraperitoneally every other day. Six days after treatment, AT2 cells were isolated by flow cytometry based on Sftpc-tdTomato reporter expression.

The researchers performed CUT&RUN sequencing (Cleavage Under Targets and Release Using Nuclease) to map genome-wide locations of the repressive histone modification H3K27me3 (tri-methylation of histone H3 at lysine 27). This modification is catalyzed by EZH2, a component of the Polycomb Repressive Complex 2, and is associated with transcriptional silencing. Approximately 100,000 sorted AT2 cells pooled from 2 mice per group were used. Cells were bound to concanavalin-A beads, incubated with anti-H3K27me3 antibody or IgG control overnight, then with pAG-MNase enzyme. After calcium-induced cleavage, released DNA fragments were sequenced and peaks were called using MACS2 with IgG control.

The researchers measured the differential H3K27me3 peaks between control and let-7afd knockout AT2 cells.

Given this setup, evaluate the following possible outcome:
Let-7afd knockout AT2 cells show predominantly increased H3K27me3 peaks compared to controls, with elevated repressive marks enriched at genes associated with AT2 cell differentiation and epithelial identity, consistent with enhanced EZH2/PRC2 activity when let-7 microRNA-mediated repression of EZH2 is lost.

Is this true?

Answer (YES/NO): YES